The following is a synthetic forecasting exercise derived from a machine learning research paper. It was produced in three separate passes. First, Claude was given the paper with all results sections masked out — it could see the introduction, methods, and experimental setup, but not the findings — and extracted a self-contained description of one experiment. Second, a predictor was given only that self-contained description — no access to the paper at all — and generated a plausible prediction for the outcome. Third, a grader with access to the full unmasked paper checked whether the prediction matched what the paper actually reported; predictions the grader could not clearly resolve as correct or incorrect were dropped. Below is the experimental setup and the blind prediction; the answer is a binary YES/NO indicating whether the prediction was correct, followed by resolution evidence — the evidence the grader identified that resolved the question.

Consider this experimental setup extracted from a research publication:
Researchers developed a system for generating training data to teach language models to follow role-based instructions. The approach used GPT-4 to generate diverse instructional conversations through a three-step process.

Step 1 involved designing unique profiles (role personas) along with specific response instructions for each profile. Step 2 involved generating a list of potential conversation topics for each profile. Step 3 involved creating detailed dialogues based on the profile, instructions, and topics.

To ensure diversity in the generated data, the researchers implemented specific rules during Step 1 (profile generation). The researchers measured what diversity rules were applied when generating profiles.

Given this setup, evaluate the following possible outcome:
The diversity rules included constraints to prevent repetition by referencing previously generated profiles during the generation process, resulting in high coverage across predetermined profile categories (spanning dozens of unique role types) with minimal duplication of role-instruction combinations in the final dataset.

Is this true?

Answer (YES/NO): NO